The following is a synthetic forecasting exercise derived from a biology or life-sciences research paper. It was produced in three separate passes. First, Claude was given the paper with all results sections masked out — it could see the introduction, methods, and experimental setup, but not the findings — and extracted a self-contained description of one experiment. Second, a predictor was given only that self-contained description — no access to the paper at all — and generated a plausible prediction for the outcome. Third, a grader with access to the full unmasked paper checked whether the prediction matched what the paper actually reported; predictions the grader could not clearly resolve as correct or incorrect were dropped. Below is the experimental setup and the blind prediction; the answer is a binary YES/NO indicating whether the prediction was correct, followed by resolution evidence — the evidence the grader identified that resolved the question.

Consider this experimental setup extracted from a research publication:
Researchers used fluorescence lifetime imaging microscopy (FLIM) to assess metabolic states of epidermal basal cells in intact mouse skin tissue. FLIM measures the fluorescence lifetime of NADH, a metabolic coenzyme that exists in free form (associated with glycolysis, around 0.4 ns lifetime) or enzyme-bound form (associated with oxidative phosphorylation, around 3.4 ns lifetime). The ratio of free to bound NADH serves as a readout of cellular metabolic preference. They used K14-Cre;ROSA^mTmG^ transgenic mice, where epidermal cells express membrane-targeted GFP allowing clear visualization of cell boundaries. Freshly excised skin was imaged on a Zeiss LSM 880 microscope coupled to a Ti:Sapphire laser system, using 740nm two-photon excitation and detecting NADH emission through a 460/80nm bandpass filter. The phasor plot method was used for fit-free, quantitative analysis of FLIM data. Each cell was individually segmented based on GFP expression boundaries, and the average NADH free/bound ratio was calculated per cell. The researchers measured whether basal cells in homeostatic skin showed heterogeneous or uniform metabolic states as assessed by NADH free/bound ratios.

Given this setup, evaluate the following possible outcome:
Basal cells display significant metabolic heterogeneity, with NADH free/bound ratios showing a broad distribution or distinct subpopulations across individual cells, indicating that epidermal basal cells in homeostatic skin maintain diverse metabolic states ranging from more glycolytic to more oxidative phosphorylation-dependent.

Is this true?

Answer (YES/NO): YES